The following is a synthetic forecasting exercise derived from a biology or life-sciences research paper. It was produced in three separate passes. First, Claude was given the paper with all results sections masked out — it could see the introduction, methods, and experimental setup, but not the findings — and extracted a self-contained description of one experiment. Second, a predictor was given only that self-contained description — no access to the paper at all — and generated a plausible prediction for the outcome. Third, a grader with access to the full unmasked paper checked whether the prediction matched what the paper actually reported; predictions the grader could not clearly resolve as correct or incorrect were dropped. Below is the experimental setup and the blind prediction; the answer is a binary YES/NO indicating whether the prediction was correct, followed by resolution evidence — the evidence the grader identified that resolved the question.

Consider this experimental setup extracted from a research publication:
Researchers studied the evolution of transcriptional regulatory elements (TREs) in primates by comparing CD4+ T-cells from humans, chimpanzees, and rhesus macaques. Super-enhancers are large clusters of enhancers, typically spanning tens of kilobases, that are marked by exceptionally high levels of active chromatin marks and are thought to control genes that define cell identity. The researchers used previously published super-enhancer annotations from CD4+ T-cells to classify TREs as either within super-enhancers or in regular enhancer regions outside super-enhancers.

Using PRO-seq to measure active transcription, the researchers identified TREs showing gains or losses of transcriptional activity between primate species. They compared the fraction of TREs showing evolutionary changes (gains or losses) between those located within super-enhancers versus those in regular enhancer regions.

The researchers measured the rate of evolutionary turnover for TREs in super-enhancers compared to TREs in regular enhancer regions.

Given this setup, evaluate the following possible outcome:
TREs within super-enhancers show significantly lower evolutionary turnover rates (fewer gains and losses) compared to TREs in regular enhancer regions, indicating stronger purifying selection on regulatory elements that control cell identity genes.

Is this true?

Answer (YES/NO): NO